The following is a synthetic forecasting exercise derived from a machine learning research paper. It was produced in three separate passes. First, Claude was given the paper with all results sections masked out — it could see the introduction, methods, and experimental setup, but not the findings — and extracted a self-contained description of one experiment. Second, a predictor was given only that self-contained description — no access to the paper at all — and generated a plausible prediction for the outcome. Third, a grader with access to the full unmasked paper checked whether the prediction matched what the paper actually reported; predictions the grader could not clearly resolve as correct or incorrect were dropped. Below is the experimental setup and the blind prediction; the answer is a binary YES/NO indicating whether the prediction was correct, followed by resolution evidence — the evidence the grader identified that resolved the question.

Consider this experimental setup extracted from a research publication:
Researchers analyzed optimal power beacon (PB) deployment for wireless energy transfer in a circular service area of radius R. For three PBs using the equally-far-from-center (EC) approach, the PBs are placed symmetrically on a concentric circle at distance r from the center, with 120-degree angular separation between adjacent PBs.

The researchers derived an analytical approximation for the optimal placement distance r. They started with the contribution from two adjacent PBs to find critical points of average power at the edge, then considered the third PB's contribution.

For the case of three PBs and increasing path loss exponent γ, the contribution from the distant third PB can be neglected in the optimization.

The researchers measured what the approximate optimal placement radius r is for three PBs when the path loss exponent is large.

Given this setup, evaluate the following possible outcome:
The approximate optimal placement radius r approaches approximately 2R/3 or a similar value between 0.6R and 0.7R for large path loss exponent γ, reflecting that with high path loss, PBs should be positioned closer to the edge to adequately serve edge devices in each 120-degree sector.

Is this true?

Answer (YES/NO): NO